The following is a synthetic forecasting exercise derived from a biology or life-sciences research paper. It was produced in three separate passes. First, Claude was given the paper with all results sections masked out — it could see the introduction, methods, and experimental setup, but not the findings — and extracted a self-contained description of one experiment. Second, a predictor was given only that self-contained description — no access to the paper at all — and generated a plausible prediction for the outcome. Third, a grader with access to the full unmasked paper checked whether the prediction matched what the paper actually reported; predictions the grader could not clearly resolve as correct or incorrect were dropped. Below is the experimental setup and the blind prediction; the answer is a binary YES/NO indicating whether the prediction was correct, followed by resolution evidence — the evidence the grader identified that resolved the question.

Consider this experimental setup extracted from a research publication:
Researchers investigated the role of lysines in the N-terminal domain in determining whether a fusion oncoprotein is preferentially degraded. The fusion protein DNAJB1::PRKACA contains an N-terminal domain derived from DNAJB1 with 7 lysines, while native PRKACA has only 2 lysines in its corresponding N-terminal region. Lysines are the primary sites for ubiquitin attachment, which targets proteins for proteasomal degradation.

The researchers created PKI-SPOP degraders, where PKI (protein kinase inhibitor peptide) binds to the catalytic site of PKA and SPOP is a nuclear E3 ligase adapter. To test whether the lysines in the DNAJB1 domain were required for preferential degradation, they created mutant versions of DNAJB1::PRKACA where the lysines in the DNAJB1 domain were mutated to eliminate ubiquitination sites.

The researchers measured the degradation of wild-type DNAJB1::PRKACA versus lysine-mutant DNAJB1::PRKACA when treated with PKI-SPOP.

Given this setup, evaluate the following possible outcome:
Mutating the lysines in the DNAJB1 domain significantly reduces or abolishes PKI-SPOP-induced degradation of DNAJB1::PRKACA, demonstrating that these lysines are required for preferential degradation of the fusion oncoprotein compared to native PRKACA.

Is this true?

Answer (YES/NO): YES